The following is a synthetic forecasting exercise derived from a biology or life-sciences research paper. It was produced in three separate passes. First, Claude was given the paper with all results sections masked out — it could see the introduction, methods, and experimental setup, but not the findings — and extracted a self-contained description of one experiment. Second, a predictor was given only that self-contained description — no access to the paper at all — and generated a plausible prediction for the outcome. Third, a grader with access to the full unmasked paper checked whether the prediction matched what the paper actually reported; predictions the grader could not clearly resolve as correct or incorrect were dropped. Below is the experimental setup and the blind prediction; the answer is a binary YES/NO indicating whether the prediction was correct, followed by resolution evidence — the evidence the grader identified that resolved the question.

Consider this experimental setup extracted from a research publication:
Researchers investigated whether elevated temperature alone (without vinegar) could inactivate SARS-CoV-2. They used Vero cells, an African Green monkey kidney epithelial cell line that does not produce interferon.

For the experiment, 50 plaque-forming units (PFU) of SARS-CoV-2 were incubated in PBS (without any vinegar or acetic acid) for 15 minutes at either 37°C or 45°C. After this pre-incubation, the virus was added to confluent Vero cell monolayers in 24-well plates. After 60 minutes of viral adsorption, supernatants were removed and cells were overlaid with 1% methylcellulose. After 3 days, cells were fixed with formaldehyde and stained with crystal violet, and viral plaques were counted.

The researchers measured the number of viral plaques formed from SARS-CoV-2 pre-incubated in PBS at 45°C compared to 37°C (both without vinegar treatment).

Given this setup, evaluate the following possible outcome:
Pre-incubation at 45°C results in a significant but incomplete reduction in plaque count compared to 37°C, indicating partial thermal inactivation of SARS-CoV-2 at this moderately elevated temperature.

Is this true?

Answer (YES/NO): YES